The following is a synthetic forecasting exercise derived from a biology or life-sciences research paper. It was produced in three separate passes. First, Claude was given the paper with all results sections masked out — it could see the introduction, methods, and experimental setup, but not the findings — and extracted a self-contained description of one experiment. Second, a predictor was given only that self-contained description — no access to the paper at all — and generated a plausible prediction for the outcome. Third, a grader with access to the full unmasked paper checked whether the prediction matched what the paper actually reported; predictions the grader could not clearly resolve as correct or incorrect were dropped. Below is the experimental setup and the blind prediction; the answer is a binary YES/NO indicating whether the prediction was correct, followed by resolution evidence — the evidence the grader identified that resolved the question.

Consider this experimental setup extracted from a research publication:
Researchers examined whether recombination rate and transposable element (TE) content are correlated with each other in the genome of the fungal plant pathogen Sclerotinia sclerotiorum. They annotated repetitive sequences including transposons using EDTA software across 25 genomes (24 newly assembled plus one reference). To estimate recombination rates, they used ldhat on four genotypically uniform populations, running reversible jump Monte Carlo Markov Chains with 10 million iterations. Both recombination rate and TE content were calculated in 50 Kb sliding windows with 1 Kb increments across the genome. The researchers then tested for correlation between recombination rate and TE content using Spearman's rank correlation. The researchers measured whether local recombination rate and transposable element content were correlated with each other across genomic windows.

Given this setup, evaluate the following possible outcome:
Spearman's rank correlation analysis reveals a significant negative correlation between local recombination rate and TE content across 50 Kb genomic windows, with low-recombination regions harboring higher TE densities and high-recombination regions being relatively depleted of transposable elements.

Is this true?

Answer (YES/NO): NO